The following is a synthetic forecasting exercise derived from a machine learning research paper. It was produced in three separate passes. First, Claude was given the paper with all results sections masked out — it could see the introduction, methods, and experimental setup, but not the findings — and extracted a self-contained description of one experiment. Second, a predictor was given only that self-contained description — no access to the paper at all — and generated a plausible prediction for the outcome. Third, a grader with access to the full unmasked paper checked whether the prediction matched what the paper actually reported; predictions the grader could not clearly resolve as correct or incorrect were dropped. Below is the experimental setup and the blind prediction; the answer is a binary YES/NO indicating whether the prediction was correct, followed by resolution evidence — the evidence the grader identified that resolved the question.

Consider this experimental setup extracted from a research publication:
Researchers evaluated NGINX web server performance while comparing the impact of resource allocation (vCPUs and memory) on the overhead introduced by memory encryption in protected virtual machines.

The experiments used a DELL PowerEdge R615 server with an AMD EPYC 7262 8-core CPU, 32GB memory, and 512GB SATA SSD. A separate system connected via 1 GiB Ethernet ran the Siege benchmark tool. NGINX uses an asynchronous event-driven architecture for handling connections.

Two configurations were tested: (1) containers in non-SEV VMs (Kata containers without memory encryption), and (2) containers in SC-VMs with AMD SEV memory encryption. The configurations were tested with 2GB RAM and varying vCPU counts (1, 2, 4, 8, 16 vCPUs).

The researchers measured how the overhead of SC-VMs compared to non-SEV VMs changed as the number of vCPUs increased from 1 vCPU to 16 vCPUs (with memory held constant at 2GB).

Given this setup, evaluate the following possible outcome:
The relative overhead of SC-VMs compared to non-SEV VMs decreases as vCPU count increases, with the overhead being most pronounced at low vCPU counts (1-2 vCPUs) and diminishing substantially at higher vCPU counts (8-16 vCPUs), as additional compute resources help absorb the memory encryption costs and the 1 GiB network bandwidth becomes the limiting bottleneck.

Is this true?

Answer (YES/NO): NO